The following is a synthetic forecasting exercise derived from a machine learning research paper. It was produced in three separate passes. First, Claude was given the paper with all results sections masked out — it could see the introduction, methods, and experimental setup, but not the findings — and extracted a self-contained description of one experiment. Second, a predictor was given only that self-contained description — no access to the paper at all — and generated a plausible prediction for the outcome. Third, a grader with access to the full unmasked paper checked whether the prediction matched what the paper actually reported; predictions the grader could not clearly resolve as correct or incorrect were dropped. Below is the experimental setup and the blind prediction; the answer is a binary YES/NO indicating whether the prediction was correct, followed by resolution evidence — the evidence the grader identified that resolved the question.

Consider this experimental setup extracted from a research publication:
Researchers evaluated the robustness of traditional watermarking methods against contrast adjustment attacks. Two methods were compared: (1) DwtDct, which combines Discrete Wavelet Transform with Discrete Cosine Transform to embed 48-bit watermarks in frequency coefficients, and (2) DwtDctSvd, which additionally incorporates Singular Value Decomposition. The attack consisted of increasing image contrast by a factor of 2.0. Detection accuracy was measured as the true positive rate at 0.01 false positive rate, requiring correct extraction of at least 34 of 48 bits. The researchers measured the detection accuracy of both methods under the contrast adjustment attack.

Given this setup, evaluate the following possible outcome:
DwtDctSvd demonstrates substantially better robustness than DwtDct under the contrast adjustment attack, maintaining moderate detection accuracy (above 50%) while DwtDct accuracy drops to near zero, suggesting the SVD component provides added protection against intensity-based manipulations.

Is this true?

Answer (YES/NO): NO